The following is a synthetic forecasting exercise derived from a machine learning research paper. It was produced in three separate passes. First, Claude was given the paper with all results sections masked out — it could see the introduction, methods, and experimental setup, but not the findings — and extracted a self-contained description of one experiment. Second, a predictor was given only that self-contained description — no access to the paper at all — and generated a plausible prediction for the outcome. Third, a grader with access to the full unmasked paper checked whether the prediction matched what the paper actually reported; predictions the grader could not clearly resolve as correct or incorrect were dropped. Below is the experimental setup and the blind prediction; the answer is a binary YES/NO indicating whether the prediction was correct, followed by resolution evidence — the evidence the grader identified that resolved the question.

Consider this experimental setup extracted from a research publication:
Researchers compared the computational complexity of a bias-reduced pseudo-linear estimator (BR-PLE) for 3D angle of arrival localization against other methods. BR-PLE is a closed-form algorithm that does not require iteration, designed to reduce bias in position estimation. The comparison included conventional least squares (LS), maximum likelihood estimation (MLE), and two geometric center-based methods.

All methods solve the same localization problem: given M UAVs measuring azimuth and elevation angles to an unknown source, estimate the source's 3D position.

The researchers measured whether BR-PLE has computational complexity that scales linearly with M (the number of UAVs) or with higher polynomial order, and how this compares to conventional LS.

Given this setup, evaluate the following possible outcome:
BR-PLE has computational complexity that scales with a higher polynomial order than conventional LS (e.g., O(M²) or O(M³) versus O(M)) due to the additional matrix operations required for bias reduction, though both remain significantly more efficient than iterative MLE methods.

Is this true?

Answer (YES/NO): NO